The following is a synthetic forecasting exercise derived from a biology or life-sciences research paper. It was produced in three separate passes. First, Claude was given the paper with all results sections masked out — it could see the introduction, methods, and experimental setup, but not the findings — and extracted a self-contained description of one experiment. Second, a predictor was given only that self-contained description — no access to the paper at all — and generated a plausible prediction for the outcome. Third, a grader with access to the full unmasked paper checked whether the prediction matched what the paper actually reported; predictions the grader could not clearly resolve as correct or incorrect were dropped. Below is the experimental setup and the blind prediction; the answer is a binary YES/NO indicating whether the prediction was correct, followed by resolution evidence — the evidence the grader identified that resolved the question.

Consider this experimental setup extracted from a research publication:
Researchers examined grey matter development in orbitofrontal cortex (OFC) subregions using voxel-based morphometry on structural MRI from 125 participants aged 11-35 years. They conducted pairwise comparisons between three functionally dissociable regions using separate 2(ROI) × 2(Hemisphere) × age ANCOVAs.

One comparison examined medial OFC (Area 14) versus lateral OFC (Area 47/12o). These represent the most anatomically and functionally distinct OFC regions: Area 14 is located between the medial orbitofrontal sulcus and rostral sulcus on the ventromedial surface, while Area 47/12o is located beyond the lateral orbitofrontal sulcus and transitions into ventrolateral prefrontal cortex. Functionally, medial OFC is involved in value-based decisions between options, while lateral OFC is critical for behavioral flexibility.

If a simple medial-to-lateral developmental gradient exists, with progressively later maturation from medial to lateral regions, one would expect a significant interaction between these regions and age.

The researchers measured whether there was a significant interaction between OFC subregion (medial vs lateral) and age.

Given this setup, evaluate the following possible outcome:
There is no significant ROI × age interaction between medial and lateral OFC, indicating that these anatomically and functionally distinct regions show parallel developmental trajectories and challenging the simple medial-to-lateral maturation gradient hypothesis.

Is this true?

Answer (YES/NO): NO